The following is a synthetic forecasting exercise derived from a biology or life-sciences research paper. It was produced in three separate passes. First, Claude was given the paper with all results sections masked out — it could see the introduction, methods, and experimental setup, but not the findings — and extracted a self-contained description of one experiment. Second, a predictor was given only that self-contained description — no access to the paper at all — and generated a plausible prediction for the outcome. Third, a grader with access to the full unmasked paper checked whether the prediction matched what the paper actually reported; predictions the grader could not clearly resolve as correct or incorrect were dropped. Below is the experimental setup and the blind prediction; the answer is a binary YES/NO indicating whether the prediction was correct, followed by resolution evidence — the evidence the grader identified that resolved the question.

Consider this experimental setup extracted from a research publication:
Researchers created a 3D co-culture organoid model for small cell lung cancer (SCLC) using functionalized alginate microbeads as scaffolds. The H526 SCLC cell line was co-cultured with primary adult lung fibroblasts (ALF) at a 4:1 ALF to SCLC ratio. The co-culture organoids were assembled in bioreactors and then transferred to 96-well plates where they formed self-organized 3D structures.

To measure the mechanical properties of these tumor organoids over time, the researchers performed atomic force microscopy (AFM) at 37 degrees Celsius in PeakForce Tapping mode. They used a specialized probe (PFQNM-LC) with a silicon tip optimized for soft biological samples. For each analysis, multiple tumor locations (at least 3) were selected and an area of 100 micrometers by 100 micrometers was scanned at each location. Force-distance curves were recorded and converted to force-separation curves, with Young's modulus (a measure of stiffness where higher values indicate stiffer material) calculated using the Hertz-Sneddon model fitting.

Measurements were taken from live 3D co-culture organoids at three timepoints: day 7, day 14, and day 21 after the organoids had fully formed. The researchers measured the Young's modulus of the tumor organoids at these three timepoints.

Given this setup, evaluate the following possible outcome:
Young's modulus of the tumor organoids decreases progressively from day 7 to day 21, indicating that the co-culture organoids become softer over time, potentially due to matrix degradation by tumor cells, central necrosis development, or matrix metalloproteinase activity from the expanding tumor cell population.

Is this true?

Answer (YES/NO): NO